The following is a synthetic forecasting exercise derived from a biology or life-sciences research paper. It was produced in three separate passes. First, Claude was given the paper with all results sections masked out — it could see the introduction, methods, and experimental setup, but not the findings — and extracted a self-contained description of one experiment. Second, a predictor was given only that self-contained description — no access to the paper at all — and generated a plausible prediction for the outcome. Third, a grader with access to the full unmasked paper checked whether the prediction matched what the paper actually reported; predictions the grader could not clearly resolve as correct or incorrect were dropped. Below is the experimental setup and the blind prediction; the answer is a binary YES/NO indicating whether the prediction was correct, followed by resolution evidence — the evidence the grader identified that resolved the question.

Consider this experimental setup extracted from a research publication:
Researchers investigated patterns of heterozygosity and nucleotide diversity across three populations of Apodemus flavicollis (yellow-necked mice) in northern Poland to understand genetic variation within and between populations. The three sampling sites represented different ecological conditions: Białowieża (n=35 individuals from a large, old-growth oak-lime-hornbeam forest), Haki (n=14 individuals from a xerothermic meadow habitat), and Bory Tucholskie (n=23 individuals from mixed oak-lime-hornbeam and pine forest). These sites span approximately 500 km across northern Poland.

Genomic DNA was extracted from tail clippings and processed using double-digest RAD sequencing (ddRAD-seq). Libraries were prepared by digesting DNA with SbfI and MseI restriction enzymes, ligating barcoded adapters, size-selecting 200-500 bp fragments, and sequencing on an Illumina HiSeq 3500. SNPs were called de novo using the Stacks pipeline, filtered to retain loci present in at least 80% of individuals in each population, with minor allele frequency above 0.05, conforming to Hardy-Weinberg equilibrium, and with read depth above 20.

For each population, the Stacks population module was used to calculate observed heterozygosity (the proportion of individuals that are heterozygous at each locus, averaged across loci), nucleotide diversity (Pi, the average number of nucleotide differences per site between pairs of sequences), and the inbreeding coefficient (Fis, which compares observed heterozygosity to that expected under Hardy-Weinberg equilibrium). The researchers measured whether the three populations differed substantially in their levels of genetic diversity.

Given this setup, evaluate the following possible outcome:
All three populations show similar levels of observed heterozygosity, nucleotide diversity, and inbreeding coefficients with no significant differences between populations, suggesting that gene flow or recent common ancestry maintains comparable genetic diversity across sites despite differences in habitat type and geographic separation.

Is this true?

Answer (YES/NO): NO